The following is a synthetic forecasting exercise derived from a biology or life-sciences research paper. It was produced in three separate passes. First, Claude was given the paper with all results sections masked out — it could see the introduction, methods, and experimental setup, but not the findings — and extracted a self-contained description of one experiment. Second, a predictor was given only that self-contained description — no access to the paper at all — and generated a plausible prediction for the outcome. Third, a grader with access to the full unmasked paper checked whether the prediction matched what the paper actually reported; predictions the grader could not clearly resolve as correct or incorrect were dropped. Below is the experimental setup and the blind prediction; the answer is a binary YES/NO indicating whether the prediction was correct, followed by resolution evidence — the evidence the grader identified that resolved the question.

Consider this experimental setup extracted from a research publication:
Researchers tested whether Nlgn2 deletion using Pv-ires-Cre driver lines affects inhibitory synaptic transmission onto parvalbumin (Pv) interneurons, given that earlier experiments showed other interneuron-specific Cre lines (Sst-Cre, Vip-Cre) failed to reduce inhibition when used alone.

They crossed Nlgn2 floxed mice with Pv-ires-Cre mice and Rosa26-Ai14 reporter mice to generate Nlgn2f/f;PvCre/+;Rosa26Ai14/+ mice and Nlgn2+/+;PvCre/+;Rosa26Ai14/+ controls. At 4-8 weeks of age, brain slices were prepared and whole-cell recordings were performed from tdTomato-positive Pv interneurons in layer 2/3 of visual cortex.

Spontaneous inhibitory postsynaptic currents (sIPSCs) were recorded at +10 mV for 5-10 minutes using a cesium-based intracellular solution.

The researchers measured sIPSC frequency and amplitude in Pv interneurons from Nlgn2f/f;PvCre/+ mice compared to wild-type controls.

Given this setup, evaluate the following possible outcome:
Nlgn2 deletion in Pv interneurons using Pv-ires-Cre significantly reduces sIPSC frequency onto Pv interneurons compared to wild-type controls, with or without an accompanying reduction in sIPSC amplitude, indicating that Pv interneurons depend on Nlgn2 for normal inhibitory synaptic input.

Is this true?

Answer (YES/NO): NO